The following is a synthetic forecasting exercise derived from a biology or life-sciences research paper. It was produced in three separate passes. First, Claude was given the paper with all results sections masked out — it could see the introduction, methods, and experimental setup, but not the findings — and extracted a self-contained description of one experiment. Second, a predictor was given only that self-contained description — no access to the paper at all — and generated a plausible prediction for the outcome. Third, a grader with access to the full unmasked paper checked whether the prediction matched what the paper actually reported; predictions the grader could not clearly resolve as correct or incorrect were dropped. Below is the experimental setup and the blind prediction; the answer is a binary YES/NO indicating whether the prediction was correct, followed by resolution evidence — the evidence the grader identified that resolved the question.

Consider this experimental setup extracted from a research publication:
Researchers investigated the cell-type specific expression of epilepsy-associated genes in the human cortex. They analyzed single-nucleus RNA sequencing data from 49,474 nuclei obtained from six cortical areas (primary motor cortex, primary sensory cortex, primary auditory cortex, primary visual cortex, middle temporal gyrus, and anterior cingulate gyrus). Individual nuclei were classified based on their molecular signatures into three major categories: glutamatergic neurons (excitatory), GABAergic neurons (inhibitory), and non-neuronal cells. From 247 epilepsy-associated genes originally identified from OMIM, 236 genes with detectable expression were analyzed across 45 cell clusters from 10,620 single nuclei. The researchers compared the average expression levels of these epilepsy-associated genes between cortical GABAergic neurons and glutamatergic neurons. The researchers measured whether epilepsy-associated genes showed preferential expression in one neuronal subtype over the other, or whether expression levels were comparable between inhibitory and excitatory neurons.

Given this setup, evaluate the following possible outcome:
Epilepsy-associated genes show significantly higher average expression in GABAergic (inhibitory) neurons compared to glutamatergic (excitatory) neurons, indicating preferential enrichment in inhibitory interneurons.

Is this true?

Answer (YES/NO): NO